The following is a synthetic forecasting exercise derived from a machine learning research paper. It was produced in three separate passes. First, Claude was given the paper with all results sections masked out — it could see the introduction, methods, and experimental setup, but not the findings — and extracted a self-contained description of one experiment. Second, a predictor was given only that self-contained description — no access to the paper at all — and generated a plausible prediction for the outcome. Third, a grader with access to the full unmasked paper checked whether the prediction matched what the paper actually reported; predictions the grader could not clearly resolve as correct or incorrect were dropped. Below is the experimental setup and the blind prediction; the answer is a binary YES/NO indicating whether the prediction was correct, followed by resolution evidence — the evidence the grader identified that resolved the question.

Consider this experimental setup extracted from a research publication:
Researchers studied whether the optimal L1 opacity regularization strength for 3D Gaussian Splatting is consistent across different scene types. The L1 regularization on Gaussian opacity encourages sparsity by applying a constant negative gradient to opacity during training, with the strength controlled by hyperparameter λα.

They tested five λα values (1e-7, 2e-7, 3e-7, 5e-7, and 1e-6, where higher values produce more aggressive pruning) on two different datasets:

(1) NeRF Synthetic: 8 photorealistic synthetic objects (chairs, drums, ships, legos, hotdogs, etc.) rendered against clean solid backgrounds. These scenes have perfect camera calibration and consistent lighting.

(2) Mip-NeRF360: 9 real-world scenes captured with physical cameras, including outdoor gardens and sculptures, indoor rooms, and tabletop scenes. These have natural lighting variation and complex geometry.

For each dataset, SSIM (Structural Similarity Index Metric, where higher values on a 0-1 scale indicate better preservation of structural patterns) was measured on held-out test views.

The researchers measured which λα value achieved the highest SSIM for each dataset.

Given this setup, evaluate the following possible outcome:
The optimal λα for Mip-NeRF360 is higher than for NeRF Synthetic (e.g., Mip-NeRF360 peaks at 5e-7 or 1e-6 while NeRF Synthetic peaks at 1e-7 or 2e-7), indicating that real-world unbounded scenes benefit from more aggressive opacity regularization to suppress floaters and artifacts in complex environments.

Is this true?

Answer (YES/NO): NO